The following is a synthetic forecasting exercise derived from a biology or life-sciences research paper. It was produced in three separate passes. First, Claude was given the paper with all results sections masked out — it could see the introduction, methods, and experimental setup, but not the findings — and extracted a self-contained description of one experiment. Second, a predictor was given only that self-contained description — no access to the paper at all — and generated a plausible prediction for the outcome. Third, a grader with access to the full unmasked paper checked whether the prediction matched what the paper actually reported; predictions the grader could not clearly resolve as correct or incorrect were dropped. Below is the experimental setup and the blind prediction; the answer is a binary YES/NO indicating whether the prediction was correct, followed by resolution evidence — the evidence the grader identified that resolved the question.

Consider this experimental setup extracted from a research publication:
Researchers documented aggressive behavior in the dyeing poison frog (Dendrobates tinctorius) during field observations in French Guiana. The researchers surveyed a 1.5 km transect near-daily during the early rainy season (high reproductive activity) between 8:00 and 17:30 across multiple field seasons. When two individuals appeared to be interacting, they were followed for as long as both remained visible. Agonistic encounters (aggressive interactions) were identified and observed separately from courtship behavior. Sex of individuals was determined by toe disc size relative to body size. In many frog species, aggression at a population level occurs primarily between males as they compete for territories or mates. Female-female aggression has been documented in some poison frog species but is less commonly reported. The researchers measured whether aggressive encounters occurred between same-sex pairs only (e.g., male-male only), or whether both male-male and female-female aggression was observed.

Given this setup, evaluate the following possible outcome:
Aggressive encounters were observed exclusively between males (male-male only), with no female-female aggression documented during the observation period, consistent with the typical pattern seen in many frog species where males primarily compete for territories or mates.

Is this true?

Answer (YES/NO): NO